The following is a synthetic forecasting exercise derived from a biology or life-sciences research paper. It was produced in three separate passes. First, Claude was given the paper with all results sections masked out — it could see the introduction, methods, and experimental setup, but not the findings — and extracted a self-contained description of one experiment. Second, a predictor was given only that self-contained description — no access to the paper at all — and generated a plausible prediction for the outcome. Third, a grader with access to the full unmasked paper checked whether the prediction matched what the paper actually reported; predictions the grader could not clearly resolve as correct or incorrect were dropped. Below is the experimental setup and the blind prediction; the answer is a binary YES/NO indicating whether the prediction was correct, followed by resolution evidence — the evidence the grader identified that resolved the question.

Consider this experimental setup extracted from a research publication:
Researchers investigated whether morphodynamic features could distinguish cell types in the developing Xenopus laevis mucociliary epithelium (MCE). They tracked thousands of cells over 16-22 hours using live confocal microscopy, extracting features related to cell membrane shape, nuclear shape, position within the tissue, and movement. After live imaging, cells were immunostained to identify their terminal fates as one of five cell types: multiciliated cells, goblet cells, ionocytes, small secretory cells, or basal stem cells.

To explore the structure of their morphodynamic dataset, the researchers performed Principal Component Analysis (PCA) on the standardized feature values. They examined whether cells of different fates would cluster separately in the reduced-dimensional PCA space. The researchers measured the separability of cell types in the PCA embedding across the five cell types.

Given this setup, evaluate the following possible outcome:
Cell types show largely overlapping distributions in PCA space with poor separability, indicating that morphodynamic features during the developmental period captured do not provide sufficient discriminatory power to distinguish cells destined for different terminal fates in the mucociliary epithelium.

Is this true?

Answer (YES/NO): YES